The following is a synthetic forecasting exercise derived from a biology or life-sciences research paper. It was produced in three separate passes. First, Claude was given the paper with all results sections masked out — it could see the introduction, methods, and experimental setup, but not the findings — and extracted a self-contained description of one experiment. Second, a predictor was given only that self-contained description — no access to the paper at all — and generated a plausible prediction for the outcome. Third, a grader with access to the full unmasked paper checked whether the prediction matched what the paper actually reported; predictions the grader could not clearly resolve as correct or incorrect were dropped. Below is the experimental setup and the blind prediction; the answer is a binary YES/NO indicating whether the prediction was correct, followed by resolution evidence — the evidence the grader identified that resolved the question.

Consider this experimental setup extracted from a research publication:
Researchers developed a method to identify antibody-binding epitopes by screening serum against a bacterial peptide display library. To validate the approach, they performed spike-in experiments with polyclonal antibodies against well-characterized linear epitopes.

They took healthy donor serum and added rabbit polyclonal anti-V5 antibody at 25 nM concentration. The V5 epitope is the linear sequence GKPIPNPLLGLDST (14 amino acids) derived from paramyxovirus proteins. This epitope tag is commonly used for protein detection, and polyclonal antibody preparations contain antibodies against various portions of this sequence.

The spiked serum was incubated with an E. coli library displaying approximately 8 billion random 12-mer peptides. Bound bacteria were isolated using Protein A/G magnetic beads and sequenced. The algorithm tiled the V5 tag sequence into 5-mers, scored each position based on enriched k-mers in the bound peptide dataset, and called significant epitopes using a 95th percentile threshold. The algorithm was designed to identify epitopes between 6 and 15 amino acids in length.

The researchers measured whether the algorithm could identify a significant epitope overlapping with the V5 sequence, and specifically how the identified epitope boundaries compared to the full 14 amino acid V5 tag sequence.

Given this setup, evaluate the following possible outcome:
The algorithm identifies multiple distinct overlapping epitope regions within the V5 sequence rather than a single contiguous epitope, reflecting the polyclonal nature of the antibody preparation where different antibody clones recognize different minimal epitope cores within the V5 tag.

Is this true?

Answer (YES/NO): NO